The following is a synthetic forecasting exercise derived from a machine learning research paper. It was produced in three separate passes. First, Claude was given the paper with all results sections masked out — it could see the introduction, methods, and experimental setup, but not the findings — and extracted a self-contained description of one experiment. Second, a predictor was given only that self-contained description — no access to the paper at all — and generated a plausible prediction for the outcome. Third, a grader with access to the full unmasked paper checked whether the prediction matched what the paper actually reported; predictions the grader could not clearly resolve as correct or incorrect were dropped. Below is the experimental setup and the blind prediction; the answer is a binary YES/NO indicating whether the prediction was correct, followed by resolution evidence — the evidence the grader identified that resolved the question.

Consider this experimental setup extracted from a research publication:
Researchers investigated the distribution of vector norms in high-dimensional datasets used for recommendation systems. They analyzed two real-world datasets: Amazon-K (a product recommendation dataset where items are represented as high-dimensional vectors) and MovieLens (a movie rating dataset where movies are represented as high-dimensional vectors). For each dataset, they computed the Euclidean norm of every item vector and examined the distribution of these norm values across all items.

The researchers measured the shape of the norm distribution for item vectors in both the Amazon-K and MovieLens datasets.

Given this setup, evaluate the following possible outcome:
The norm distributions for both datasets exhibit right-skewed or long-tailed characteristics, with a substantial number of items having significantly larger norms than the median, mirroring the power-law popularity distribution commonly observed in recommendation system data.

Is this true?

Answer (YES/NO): NO